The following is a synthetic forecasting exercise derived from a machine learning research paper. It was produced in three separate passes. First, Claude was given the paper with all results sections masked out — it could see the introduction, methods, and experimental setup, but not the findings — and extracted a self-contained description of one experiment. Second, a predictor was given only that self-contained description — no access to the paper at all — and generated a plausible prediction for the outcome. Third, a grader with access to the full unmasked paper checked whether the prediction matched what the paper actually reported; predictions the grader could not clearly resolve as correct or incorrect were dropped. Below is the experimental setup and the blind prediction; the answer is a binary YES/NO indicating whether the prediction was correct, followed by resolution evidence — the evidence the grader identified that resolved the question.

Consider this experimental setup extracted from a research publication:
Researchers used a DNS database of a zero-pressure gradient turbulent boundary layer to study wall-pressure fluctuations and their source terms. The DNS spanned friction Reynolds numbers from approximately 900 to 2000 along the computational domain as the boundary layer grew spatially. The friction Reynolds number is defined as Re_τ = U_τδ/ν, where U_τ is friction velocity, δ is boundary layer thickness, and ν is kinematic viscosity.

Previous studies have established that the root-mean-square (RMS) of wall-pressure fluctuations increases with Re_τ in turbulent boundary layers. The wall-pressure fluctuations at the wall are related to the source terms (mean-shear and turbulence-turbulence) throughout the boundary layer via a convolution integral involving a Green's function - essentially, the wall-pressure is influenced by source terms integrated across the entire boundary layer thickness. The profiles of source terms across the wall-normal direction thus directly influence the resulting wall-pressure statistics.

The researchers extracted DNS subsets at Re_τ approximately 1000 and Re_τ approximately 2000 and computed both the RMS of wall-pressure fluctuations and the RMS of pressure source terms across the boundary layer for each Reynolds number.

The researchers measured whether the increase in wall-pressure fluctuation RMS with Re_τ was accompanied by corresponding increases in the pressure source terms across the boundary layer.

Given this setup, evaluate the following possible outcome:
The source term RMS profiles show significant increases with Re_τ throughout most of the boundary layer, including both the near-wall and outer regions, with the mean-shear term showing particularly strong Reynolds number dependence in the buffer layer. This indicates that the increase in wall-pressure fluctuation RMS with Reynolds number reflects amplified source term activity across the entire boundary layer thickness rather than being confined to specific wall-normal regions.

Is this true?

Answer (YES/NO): NO